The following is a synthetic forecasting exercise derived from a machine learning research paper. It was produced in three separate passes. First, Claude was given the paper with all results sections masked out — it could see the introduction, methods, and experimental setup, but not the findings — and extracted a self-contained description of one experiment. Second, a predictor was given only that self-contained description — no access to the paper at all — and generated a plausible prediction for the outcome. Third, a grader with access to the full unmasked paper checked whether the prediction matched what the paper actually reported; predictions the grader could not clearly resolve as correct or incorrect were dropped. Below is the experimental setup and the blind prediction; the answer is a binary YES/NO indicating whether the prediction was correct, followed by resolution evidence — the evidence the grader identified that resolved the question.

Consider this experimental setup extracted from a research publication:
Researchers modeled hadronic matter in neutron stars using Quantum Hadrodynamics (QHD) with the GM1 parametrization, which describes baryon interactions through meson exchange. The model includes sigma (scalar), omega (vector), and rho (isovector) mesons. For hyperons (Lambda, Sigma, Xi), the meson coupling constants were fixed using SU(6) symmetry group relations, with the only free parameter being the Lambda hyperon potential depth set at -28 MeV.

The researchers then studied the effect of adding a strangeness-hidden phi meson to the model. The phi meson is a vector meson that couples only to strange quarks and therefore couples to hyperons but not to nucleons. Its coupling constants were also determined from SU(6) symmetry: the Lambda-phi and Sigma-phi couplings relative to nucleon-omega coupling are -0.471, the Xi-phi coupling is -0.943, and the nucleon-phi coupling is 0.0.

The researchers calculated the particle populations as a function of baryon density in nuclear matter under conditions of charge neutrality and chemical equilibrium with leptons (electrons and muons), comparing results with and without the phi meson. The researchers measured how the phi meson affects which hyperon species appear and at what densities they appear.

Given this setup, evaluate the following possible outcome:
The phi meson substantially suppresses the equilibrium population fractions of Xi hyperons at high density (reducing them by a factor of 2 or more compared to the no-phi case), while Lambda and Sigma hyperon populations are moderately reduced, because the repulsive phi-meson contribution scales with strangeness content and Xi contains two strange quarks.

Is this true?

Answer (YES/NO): NO